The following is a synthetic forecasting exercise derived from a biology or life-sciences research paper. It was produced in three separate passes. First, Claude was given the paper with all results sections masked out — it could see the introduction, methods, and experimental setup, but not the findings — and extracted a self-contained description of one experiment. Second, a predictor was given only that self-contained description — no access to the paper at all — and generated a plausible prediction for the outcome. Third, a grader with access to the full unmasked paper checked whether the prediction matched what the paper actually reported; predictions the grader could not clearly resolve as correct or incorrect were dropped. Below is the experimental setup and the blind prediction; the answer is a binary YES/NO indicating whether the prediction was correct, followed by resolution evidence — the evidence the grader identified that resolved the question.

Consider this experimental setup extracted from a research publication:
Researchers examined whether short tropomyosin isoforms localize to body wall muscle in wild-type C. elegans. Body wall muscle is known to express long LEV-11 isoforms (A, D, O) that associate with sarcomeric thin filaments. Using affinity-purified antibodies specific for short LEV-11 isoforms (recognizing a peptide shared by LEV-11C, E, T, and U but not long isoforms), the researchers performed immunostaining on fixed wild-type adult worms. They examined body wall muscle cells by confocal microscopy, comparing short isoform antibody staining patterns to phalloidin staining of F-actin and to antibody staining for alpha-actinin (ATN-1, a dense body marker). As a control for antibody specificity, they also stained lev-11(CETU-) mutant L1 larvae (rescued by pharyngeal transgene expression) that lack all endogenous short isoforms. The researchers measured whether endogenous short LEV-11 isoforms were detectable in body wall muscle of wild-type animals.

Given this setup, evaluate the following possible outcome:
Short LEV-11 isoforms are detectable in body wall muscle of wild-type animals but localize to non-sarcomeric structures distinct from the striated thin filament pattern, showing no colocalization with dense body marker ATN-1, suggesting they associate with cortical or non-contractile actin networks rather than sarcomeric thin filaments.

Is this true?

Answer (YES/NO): NO